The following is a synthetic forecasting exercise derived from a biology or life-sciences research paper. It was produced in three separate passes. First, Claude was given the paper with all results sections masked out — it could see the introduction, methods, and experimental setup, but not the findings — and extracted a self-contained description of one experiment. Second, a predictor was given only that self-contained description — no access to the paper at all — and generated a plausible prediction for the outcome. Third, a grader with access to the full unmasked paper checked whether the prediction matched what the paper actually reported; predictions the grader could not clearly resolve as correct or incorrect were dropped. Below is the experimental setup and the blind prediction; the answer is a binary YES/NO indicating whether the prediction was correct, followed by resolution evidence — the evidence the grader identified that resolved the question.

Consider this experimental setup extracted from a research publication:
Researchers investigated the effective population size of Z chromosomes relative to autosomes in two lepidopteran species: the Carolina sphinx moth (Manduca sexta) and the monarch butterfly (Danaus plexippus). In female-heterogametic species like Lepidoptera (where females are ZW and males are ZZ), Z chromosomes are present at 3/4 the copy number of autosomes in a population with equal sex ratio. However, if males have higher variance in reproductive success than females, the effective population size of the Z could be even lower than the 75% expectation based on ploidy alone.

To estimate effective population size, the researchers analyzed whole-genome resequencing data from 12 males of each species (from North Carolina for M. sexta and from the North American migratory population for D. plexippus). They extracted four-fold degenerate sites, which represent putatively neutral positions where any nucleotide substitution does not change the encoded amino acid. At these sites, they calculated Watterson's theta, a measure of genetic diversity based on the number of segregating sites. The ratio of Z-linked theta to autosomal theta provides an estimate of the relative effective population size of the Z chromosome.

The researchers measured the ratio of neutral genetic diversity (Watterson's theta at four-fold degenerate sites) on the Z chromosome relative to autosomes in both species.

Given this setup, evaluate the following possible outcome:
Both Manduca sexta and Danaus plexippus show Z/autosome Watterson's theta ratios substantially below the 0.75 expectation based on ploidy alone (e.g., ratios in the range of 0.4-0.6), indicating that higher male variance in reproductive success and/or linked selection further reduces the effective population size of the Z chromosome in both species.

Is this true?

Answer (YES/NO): NO